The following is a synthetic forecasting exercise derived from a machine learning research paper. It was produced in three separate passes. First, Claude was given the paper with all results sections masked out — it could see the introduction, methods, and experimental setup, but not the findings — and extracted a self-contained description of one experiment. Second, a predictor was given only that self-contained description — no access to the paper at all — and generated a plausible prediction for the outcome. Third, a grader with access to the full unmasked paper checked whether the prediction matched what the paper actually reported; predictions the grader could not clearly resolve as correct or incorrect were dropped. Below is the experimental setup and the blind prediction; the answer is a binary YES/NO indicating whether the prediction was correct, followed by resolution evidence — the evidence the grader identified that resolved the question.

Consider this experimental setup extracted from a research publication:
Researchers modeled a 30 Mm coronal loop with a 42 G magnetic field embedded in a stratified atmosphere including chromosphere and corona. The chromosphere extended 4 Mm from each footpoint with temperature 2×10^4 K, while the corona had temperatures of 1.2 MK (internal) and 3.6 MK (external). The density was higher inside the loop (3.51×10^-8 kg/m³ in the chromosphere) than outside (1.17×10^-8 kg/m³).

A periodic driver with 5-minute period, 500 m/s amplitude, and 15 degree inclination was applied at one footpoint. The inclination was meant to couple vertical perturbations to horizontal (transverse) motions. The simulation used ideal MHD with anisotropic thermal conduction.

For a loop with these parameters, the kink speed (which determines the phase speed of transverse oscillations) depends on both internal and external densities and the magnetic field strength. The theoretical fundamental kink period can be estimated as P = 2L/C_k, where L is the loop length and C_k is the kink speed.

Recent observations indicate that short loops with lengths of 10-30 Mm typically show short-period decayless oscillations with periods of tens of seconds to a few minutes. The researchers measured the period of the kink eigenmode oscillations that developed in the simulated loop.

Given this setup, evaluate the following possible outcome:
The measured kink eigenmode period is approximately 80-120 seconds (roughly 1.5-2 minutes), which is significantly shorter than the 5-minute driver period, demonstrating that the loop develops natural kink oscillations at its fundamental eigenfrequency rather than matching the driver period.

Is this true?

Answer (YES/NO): NO